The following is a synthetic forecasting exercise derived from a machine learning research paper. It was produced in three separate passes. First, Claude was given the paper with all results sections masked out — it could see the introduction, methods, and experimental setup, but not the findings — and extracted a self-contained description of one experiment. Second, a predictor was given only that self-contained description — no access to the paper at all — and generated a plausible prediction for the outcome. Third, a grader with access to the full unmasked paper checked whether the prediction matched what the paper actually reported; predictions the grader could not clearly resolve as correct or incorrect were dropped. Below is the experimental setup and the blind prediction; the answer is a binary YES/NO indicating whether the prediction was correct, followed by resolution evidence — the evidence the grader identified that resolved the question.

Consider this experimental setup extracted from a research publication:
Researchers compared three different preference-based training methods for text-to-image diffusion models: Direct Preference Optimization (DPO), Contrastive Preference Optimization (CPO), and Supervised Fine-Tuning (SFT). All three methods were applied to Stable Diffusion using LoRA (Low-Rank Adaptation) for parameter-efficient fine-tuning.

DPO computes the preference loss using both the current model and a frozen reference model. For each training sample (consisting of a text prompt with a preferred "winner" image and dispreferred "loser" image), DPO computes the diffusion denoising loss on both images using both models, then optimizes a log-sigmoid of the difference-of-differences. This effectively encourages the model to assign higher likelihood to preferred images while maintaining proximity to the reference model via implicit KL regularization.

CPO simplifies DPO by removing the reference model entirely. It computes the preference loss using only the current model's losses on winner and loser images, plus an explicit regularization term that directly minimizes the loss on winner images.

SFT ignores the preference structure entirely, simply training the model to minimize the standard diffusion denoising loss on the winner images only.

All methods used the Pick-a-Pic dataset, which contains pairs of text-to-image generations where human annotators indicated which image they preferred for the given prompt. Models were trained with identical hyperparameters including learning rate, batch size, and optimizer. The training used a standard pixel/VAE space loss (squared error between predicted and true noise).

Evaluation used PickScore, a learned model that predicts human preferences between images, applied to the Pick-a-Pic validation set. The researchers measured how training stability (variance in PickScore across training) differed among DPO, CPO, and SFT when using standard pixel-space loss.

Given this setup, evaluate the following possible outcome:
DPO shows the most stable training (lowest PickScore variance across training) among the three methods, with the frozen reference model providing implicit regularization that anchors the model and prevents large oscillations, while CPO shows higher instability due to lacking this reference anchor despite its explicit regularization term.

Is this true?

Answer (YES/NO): NO